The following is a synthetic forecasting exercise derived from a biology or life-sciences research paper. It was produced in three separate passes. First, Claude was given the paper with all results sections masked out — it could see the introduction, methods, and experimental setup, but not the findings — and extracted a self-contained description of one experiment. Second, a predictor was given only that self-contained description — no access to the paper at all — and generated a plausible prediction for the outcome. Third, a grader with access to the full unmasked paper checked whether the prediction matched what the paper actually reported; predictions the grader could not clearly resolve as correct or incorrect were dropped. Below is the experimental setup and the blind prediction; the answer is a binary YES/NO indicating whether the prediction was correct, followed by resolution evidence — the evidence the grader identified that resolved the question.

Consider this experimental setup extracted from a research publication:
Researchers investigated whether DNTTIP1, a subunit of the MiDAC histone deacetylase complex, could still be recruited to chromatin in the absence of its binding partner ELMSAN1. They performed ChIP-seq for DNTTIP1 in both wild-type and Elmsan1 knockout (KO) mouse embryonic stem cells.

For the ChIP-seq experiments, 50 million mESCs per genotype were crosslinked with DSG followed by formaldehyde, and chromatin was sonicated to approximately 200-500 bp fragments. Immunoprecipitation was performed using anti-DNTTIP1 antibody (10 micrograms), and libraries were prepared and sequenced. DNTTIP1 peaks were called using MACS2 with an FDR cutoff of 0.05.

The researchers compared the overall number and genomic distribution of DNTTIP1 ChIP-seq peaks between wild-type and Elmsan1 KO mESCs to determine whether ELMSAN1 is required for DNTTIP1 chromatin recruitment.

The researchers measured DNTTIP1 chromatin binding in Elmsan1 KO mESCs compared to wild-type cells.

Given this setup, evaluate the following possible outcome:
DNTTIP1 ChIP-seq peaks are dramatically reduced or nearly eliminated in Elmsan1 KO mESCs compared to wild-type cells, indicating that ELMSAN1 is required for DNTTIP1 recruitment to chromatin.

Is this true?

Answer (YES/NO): NO